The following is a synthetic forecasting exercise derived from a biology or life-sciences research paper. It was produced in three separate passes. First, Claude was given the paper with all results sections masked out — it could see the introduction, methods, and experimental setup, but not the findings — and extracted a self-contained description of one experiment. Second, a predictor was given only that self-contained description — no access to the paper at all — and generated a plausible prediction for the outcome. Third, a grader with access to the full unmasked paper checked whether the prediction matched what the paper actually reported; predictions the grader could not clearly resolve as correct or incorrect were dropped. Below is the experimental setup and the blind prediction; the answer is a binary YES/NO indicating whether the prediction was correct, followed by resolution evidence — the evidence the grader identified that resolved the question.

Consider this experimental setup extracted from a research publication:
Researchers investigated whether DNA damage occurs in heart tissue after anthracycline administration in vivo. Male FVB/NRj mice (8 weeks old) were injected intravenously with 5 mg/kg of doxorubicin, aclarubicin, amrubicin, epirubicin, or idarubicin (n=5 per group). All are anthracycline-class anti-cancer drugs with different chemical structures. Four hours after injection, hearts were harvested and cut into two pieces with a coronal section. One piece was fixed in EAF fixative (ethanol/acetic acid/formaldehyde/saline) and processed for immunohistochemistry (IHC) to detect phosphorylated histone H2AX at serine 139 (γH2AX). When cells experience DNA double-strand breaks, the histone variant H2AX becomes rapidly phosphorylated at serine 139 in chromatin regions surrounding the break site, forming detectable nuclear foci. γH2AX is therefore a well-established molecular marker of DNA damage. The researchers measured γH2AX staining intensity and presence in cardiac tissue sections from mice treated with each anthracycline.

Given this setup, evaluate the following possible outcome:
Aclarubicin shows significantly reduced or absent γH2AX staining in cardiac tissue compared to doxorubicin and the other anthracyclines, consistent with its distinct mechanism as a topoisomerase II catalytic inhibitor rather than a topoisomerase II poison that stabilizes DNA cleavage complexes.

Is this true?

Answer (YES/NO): YES